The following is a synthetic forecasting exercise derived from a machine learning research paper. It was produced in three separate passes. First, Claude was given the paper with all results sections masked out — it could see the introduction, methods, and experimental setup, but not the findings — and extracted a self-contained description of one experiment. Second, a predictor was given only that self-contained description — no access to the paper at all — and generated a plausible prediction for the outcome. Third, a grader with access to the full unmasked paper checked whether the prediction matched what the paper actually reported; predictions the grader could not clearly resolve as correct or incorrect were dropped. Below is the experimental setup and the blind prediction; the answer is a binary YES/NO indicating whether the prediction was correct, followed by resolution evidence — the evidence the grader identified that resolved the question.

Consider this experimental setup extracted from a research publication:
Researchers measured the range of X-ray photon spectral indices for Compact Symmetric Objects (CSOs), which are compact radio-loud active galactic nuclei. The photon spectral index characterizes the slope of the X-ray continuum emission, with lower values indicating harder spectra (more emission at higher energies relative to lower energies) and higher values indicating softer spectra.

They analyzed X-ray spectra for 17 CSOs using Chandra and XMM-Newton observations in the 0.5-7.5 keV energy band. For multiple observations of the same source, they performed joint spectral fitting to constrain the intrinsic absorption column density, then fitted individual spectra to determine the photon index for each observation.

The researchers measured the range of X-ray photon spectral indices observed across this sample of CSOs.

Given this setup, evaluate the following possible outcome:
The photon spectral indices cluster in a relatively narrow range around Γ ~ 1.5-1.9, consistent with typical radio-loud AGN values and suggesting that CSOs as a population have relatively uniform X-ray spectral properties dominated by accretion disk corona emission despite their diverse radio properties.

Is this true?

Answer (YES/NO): NO